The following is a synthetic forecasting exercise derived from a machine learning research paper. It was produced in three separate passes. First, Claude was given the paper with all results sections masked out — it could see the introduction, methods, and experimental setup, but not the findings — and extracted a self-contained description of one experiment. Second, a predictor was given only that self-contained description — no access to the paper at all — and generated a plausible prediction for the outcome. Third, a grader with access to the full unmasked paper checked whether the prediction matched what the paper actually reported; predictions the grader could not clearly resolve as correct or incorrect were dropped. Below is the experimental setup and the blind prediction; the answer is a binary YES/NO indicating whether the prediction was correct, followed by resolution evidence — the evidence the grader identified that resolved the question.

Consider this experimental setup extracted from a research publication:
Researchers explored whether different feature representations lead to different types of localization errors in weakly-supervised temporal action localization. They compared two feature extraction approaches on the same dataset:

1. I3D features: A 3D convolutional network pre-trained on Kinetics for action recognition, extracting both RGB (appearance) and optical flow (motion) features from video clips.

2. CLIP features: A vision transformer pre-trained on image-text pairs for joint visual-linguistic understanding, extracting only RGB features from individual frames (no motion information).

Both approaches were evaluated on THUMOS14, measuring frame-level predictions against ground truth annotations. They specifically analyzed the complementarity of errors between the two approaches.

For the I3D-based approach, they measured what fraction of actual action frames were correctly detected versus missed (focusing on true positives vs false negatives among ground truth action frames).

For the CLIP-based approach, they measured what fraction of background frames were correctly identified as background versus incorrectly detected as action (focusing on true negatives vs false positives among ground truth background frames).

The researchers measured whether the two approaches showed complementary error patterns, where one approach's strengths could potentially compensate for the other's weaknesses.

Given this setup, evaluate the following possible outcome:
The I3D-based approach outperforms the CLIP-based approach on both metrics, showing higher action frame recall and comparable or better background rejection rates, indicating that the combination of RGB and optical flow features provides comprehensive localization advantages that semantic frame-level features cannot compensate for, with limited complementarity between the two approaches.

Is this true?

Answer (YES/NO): NO